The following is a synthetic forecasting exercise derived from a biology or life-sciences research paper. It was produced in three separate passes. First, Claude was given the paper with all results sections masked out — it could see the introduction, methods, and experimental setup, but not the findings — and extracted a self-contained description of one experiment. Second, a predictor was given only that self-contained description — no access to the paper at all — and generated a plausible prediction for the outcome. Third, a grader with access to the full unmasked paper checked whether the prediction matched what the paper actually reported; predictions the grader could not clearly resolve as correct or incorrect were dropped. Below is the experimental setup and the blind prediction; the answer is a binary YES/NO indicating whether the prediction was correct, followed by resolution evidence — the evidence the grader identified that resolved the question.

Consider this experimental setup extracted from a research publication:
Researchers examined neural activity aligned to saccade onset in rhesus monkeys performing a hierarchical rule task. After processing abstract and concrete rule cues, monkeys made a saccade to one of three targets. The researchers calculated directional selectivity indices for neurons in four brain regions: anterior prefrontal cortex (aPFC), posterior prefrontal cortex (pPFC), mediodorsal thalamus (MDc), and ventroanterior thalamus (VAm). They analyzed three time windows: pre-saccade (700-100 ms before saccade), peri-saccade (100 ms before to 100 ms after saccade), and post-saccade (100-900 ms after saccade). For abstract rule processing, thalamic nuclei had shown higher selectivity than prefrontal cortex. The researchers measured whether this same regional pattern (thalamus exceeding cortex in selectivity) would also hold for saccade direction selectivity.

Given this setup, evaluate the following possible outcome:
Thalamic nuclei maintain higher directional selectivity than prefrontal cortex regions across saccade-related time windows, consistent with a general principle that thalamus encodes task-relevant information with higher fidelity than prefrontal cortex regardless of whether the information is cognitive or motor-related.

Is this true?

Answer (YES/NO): NO